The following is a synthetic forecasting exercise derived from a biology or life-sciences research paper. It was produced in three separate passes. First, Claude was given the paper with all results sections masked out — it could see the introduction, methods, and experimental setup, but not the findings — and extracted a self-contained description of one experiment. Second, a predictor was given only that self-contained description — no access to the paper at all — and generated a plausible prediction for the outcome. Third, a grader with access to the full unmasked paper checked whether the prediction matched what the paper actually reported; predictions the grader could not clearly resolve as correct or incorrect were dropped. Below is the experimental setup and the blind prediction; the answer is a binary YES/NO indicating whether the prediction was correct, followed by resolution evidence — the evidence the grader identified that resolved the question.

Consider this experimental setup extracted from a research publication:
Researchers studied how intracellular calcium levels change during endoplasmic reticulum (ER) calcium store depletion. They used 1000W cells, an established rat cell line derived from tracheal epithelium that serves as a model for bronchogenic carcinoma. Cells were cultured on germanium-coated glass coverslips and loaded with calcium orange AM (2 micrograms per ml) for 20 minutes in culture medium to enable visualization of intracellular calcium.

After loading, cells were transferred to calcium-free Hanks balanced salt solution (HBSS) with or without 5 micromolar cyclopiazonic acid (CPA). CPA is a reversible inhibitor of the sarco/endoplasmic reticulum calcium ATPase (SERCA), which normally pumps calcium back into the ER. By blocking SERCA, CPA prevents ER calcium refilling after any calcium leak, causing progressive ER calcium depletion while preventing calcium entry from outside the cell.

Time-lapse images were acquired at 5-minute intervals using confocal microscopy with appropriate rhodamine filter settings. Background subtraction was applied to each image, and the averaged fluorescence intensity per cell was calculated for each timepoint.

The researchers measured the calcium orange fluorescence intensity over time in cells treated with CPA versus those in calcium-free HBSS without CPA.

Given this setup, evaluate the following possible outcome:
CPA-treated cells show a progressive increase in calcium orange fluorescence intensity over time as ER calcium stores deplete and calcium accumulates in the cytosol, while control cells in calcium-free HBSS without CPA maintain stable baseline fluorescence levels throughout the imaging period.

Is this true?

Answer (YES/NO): YES